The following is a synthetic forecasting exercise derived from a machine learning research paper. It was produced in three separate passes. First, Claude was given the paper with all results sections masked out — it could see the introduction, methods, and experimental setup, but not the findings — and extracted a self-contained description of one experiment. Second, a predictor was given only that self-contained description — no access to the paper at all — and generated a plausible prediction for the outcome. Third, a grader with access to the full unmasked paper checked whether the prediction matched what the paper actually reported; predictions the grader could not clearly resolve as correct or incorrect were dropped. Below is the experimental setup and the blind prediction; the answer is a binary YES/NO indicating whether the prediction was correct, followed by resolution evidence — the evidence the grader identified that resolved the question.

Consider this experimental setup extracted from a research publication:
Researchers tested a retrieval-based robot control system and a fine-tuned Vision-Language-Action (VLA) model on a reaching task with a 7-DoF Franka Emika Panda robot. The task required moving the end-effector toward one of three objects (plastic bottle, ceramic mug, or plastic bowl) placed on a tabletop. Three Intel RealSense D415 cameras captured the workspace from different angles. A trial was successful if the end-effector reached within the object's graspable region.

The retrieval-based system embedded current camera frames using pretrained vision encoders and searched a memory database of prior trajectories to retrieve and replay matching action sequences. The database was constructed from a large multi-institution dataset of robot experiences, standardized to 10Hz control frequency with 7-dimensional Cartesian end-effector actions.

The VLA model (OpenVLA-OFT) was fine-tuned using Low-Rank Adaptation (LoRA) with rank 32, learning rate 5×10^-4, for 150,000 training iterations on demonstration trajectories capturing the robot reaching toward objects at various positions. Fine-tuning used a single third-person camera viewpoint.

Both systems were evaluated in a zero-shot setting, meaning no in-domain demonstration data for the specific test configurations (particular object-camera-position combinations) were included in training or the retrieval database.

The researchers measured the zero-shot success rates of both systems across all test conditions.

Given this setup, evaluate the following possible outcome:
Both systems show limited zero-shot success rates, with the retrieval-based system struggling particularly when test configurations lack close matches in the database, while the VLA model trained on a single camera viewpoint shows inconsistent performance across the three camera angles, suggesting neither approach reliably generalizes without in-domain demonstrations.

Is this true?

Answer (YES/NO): NO